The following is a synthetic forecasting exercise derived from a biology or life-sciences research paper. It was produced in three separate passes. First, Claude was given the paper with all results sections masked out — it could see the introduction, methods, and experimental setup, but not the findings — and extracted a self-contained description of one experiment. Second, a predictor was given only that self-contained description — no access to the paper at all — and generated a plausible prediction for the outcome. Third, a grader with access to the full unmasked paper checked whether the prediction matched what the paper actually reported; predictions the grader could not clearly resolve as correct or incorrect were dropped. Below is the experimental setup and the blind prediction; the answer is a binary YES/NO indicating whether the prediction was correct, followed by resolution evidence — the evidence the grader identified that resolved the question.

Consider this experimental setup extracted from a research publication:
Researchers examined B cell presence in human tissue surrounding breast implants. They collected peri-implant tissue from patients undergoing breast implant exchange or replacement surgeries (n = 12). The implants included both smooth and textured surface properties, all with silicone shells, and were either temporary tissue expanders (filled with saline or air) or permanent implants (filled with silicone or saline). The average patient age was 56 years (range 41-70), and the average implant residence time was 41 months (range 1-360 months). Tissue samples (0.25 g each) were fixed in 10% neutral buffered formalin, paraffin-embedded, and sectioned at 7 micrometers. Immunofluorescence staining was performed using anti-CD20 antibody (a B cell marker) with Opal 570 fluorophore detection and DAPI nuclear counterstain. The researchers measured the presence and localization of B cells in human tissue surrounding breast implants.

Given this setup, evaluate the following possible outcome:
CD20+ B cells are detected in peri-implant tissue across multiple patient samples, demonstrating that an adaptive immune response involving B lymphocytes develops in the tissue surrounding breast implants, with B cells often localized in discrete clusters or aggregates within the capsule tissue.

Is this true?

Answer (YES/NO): YES